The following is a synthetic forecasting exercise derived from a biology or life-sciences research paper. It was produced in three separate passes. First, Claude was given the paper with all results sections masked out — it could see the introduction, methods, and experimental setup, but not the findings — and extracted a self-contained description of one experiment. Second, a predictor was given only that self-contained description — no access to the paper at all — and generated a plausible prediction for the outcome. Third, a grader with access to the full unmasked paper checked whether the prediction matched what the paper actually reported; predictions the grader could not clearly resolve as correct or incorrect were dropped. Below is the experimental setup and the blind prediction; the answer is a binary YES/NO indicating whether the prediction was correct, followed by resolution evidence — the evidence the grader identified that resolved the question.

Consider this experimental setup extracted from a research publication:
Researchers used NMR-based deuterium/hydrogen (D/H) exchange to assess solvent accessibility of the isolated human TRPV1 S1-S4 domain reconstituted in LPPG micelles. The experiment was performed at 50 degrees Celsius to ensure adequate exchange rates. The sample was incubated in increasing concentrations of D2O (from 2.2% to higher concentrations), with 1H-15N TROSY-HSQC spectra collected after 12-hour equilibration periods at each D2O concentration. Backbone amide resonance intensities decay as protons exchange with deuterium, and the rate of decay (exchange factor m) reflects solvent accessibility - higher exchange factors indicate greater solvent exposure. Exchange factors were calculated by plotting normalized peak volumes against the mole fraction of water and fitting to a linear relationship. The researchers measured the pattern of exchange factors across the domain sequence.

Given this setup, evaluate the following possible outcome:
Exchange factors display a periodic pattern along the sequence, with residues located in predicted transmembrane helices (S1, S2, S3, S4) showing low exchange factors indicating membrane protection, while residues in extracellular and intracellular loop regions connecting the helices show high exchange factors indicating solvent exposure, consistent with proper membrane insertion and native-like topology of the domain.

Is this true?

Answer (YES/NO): YES